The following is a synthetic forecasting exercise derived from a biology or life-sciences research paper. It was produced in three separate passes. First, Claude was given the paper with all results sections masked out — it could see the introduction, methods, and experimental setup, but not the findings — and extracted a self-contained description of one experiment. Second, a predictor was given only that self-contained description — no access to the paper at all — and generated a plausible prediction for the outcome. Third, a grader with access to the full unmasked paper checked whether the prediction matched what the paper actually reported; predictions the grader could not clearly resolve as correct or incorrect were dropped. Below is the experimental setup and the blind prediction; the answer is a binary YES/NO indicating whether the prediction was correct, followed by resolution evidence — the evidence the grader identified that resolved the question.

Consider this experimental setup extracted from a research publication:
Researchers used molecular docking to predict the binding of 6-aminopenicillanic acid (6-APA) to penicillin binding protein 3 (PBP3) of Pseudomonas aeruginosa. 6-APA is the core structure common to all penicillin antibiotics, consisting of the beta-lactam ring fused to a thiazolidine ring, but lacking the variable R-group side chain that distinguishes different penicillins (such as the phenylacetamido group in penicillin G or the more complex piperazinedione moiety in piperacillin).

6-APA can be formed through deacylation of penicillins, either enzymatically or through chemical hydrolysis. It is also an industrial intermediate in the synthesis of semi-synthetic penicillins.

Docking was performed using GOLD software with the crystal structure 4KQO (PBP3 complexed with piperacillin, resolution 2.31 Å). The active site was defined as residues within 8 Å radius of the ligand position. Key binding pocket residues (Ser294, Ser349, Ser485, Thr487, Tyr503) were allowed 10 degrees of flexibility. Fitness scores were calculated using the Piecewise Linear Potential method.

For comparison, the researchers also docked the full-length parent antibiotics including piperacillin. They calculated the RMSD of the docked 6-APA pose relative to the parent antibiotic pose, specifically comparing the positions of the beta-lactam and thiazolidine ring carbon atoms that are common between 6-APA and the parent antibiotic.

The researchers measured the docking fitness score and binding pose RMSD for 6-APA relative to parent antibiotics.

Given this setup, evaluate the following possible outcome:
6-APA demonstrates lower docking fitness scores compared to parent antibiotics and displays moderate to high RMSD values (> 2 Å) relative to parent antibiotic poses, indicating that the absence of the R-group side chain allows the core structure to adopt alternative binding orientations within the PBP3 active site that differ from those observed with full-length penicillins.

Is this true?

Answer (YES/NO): NO